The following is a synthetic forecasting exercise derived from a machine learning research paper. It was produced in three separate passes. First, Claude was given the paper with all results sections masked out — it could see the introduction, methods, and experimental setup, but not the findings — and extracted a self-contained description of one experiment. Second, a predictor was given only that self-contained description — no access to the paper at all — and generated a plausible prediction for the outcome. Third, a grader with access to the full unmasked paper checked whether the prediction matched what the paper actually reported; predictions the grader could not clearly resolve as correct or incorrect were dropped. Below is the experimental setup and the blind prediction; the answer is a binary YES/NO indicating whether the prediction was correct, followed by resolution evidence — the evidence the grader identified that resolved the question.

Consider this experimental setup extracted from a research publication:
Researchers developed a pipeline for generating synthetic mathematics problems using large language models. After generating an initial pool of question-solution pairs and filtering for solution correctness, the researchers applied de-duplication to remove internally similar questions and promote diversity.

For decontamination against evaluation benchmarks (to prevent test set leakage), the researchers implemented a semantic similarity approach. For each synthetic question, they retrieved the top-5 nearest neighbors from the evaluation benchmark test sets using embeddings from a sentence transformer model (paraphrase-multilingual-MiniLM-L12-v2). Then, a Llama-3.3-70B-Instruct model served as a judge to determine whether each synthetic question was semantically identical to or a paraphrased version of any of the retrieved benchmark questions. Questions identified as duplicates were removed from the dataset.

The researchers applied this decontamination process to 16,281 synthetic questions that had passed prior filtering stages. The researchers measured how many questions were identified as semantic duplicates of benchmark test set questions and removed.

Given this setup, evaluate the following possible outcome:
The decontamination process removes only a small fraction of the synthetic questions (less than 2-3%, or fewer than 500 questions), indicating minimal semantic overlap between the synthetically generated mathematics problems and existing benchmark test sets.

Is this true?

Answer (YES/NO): YES